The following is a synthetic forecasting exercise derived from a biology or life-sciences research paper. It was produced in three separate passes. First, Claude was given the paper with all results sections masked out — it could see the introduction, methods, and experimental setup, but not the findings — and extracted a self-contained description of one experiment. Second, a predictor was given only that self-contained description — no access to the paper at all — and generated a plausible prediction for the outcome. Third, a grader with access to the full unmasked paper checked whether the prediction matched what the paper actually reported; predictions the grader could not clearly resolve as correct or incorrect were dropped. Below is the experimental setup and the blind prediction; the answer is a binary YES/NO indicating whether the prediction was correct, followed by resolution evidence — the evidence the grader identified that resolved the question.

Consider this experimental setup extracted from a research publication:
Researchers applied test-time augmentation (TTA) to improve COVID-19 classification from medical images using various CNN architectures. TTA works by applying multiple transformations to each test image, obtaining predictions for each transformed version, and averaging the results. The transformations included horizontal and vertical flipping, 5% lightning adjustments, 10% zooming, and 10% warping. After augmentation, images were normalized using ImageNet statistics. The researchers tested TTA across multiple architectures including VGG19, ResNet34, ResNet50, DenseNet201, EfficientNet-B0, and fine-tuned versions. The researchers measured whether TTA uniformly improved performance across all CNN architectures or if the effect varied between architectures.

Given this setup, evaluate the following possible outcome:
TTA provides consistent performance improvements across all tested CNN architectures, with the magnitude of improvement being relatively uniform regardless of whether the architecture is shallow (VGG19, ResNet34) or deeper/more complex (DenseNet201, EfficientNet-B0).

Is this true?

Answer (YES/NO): NO